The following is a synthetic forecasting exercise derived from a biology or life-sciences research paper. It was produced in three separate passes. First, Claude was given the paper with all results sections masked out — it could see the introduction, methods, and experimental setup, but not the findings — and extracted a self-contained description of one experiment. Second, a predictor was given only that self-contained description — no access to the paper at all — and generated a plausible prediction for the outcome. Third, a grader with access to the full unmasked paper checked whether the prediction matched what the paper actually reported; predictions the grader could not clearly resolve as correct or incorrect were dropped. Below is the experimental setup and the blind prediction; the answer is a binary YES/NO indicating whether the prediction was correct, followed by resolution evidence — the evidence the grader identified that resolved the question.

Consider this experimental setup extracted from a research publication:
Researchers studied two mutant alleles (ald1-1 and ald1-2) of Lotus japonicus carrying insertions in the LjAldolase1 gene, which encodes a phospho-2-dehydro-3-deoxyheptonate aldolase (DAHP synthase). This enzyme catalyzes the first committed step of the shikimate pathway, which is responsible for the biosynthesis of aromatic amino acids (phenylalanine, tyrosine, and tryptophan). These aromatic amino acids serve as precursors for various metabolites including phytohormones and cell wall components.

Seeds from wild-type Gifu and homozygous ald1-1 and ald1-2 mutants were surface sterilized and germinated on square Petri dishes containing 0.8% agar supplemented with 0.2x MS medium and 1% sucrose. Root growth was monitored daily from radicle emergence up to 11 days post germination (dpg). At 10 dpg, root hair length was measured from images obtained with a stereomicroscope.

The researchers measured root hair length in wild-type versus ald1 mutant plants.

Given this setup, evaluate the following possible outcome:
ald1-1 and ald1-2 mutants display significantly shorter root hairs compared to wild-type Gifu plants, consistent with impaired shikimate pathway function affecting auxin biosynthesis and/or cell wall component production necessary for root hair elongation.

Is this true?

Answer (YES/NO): YES